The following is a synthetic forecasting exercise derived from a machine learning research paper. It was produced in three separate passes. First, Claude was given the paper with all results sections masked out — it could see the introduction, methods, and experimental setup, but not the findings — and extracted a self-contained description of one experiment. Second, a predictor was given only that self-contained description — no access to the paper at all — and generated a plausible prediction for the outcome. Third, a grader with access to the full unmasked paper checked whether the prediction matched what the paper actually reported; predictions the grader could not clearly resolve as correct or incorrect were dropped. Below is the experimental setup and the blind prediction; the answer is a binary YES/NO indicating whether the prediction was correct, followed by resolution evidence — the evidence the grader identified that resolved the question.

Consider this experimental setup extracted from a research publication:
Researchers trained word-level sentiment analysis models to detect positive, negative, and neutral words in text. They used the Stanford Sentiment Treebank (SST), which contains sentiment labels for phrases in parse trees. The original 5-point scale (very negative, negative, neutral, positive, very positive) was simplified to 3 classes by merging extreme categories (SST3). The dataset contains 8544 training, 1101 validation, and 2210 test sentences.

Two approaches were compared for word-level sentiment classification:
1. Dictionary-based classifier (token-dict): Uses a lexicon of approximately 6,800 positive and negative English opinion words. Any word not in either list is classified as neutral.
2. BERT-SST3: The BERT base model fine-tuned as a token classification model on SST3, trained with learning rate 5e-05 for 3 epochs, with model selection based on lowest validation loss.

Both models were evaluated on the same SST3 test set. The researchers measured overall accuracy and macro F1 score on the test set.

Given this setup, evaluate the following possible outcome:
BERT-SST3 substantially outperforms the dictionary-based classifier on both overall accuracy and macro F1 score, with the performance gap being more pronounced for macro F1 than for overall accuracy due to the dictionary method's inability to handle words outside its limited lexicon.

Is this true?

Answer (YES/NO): YES